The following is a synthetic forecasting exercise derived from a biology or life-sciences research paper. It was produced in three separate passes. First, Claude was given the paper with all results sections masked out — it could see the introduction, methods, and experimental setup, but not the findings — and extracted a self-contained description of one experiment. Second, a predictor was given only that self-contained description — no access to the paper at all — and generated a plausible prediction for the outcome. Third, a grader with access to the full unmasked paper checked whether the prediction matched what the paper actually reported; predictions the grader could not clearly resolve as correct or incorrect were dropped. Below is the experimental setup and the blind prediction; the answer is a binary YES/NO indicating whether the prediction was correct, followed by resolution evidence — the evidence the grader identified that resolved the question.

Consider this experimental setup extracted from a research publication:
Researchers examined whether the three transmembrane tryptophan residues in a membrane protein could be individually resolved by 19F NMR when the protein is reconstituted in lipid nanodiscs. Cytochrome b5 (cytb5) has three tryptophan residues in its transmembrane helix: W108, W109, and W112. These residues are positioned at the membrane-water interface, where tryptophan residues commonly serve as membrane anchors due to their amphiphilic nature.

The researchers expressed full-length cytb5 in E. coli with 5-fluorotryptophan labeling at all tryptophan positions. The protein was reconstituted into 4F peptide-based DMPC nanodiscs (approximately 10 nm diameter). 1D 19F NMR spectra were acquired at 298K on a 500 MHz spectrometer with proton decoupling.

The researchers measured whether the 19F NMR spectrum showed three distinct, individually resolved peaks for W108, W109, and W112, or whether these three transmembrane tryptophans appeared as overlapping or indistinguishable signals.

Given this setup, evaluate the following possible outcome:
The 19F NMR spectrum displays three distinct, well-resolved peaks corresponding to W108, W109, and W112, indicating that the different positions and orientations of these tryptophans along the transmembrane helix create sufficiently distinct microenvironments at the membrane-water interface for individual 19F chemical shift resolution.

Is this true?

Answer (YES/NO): NO